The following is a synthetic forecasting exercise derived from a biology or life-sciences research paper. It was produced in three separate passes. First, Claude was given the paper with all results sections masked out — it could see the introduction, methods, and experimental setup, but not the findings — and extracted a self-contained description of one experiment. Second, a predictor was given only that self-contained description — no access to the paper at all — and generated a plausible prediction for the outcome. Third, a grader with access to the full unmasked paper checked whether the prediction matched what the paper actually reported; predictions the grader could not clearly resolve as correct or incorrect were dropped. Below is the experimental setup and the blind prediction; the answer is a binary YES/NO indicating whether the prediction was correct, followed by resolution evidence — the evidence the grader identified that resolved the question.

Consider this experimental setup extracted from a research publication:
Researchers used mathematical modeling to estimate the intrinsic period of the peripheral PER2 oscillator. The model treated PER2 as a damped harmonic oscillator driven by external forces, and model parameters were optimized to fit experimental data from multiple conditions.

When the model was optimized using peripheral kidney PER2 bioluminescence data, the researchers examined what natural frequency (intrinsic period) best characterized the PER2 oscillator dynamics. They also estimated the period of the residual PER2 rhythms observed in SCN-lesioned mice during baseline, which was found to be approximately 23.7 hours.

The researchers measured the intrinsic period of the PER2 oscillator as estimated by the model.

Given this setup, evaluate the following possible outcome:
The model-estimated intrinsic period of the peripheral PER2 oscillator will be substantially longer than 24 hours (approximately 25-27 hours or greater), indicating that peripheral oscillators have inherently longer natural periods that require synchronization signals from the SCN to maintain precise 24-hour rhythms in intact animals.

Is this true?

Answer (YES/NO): NO